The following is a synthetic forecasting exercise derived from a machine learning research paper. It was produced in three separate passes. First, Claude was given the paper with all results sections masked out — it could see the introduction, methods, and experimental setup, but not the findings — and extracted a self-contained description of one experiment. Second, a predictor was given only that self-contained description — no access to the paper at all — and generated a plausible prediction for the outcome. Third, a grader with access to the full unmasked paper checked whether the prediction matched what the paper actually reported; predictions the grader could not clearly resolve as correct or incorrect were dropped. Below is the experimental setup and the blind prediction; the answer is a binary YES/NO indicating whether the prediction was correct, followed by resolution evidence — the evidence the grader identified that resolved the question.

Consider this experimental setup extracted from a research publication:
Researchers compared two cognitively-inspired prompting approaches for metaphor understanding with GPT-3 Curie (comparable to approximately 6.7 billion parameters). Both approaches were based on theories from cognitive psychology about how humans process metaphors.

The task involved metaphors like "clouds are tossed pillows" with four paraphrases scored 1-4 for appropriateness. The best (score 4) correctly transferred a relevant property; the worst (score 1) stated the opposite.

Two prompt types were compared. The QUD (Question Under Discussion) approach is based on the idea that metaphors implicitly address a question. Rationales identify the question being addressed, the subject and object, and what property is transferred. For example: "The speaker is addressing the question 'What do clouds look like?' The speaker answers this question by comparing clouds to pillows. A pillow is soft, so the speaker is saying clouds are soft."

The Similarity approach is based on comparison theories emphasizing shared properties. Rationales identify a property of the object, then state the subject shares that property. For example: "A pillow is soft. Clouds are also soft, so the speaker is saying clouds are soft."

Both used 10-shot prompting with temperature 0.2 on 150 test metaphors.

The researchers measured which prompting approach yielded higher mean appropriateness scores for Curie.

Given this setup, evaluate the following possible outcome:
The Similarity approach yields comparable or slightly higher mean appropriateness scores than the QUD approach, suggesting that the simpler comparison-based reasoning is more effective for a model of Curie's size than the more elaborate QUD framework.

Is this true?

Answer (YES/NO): NO